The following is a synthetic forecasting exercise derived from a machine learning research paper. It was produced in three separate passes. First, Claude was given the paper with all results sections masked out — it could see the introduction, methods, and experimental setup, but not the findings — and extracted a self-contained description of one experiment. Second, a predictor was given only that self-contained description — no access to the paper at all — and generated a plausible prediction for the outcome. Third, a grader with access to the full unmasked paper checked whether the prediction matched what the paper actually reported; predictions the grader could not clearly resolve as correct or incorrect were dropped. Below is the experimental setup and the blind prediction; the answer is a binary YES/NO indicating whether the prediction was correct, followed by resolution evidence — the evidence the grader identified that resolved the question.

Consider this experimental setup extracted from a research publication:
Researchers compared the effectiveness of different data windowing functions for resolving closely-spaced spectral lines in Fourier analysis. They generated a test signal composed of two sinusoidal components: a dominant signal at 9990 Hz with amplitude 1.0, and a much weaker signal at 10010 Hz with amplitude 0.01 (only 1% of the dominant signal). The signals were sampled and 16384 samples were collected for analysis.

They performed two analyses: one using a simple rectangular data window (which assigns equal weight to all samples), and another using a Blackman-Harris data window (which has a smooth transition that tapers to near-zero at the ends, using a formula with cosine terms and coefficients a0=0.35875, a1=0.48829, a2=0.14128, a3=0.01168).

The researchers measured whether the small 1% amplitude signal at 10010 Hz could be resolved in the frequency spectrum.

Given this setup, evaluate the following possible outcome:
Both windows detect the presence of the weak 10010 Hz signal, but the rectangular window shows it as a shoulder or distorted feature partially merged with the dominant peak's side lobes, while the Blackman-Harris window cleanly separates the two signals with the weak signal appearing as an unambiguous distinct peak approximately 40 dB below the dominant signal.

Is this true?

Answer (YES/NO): NO